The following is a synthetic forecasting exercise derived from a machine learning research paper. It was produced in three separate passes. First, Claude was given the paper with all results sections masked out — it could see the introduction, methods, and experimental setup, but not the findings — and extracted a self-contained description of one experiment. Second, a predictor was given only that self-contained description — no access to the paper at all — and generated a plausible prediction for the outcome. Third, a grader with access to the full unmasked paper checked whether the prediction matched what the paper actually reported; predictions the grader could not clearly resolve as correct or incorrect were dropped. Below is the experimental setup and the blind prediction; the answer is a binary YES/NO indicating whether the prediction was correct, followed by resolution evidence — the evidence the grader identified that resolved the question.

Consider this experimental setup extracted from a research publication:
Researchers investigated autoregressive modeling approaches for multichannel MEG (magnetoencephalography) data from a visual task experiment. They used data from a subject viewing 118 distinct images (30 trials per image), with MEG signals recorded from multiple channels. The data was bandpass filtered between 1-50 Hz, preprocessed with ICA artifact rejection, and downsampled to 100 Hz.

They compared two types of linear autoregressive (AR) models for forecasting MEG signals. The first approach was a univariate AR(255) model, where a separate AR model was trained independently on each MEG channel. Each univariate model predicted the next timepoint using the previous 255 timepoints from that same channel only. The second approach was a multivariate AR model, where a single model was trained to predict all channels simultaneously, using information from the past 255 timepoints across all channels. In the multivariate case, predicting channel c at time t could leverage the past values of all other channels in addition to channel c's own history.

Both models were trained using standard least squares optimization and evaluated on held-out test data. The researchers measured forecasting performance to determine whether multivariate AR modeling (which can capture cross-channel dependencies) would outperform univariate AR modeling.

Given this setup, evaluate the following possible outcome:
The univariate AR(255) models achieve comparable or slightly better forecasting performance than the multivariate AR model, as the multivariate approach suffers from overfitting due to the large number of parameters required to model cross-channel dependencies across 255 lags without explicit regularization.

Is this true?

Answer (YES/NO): YES